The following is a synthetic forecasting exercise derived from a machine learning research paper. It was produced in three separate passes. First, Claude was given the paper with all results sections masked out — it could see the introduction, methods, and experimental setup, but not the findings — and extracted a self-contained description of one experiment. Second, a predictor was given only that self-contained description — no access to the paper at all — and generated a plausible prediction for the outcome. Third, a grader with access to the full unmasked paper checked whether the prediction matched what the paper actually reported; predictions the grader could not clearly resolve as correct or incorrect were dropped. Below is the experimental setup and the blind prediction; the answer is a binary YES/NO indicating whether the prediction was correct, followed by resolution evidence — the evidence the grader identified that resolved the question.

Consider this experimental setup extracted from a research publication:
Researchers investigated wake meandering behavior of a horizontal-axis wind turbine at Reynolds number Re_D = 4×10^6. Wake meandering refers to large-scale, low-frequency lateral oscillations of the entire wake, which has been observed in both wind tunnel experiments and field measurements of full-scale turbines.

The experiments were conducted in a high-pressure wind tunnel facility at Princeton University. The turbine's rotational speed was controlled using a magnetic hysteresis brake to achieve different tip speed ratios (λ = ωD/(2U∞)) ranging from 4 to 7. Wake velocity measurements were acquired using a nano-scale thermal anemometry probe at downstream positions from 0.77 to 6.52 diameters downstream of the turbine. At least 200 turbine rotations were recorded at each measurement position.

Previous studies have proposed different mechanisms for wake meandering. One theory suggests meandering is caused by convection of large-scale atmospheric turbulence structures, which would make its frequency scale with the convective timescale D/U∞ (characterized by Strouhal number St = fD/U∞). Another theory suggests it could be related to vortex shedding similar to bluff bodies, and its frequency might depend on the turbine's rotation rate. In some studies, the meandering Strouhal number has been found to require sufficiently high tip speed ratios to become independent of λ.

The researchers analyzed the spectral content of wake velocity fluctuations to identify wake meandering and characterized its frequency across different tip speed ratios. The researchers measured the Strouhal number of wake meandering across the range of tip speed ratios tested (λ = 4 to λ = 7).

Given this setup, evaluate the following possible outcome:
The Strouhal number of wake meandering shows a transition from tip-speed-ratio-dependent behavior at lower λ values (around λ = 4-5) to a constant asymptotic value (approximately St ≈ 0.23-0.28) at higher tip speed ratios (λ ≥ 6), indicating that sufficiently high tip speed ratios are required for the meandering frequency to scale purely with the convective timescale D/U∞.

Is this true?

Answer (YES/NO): NO